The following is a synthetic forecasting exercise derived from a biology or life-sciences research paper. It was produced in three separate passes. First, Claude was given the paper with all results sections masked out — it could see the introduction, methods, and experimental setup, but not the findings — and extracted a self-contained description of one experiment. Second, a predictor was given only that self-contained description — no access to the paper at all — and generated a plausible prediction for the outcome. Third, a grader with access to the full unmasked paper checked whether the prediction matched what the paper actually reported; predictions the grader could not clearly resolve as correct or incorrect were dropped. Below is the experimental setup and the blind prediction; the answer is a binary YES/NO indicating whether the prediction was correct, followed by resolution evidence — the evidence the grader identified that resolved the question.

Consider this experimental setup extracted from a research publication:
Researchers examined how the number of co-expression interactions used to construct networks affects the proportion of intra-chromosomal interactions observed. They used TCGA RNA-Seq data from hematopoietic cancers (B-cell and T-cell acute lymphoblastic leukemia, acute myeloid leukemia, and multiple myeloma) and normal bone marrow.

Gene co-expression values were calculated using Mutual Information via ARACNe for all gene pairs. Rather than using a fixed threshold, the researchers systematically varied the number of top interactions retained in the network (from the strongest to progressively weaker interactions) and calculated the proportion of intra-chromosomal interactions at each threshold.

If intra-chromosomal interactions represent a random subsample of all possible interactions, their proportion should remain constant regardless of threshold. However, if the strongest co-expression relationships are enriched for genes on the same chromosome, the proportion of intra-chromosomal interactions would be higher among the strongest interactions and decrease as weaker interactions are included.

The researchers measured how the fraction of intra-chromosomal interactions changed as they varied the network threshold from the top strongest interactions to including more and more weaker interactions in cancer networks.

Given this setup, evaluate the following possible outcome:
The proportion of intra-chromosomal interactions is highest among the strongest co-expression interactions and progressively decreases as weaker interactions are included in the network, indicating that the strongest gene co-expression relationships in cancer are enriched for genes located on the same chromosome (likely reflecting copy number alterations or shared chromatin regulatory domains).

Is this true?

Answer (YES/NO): YES